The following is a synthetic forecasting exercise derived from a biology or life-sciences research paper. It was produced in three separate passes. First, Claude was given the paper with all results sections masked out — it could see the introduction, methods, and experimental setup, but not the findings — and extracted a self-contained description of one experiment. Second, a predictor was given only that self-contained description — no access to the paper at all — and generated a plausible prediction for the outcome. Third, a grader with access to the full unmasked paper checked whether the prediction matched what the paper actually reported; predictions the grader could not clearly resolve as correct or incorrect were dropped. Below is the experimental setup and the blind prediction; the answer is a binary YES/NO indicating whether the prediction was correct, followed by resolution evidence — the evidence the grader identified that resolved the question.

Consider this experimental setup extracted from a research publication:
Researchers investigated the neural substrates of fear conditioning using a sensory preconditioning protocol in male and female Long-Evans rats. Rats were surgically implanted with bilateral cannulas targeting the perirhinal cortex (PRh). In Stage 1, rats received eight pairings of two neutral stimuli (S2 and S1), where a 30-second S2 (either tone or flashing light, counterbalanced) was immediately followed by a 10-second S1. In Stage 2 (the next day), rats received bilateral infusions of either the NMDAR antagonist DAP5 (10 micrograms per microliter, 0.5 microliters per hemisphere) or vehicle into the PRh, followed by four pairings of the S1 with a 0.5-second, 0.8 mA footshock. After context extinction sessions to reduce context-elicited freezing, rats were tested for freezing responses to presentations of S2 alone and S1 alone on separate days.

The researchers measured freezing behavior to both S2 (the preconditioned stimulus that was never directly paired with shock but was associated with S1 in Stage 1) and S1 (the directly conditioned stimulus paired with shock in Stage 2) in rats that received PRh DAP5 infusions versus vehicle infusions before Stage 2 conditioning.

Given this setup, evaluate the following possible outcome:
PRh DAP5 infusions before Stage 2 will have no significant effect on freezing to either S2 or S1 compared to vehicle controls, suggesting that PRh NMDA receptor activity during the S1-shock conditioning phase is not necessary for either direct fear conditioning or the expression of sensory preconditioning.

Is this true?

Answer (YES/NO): NO